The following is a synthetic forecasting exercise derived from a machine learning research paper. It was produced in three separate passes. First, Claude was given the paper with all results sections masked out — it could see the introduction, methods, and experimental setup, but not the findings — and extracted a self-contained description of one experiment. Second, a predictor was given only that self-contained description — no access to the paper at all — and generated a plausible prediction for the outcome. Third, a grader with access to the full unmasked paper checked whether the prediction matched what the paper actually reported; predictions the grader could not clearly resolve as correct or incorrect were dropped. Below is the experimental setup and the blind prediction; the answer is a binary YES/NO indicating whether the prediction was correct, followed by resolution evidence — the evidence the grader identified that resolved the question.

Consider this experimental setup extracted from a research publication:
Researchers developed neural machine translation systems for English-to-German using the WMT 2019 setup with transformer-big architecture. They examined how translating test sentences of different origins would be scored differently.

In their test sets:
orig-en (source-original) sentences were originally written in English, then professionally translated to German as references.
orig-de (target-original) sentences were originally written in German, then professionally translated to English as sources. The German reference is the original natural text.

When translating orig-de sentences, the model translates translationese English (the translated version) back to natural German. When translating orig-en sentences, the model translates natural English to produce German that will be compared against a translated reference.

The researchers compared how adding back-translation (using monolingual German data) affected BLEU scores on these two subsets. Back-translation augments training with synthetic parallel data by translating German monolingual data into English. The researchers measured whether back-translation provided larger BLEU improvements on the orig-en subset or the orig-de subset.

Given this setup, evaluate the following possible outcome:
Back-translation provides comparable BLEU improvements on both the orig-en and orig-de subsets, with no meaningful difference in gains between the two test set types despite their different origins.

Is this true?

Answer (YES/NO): NO